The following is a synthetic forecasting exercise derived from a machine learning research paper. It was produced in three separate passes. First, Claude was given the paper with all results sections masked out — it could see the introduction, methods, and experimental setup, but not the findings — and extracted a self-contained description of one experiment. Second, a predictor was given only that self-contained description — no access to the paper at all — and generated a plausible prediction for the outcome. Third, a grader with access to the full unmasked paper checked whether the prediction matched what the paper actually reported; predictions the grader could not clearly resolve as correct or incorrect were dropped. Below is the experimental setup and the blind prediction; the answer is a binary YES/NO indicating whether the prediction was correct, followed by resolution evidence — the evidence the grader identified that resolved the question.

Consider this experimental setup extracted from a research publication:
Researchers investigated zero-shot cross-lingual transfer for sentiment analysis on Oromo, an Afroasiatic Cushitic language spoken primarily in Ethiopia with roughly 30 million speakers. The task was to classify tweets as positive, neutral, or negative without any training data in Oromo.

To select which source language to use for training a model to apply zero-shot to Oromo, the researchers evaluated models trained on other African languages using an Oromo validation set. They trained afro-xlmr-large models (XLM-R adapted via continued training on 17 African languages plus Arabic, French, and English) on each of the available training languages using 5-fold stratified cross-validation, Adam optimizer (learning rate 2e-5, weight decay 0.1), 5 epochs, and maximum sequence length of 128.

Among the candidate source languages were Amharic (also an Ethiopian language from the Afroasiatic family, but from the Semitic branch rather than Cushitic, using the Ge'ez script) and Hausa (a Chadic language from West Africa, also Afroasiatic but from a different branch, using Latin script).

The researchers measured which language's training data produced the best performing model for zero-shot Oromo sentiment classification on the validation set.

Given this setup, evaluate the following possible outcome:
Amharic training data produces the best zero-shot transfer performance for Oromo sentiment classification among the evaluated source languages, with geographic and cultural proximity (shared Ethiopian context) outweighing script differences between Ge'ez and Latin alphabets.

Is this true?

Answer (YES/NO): NO